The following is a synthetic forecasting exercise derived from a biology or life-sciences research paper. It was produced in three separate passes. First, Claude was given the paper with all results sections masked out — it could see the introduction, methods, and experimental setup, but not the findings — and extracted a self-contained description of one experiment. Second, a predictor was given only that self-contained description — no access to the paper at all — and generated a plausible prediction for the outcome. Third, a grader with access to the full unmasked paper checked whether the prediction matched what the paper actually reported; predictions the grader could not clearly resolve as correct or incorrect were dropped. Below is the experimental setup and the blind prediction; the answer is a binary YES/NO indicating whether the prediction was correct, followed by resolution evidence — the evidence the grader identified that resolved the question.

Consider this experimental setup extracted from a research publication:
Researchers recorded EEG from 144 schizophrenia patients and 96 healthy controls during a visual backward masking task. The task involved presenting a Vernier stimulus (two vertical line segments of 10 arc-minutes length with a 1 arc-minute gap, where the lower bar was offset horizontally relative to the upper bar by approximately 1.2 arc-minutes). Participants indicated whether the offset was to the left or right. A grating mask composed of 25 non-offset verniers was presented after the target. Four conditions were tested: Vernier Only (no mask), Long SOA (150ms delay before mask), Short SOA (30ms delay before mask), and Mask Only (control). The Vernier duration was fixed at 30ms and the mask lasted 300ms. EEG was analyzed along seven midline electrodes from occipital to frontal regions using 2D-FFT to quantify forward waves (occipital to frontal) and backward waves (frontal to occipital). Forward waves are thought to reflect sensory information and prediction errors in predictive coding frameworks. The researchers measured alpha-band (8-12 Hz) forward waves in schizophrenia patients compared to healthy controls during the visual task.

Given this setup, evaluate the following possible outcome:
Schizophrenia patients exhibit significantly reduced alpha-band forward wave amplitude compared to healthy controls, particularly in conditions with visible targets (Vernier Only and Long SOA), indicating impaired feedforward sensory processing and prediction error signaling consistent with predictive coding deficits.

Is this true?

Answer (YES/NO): NO